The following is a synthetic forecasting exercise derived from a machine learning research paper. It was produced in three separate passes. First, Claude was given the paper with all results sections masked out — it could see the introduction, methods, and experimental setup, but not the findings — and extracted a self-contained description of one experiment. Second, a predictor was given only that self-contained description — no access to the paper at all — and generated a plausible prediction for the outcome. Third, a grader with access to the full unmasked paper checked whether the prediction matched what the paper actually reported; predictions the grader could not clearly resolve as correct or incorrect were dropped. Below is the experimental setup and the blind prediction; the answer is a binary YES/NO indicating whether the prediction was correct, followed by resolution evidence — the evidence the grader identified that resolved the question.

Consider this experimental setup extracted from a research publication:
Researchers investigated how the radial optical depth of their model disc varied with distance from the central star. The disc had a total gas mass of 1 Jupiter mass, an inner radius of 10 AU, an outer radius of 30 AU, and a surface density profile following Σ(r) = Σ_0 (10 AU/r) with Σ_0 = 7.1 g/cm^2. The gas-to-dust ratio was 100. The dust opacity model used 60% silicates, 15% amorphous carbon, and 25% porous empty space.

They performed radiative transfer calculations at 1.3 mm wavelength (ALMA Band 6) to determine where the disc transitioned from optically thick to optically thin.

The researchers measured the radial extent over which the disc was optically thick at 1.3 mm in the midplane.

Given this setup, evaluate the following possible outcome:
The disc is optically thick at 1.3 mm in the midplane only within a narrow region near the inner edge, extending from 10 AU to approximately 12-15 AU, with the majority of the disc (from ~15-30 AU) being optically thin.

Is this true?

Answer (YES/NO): NO